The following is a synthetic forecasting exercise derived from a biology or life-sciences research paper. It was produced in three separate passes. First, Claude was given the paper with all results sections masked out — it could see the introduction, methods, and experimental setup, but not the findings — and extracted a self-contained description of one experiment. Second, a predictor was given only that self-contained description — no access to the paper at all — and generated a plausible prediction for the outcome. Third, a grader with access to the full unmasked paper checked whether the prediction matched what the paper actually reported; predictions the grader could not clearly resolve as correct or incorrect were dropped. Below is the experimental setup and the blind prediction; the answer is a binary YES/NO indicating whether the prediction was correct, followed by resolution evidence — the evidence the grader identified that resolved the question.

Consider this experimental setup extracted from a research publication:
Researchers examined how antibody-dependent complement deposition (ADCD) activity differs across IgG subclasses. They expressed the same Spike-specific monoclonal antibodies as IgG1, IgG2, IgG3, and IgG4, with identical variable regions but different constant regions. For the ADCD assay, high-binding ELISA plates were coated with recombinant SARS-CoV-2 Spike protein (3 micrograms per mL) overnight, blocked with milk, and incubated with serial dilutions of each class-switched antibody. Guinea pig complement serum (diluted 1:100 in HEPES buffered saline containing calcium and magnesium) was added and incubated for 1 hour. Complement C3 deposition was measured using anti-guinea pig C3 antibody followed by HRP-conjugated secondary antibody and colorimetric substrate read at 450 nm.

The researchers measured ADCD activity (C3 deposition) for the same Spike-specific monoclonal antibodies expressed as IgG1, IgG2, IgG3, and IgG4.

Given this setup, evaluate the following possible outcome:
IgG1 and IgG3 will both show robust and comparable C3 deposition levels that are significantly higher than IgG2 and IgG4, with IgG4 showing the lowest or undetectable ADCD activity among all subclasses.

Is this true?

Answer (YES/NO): YES